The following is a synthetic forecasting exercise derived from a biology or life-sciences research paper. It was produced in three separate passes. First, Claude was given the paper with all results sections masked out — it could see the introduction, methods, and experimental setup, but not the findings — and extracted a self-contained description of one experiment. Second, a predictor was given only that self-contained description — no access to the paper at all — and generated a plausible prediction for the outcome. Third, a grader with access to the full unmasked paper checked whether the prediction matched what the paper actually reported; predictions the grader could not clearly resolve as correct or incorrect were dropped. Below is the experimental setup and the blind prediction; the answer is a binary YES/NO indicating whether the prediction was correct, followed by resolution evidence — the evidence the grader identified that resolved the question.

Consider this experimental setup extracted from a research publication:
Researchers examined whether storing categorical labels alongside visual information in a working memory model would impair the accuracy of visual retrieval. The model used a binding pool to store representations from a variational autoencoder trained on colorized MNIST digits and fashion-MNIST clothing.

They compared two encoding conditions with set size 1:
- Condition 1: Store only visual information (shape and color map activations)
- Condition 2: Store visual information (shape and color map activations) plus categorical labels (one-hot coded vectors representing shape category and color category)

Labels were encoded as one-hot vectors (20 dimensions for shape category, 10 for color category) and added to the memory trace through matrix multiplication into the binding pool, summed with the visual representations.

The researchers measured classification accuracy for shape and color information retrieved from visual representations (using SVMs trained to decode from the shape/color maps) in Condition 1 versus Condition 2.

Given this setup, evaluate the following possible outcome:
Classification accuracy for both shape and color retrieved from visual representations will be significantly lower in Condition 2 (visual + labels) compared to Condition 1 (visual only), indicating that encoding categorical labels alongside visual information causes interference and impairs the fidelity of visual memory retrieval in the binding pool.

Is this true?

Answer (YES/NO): NO